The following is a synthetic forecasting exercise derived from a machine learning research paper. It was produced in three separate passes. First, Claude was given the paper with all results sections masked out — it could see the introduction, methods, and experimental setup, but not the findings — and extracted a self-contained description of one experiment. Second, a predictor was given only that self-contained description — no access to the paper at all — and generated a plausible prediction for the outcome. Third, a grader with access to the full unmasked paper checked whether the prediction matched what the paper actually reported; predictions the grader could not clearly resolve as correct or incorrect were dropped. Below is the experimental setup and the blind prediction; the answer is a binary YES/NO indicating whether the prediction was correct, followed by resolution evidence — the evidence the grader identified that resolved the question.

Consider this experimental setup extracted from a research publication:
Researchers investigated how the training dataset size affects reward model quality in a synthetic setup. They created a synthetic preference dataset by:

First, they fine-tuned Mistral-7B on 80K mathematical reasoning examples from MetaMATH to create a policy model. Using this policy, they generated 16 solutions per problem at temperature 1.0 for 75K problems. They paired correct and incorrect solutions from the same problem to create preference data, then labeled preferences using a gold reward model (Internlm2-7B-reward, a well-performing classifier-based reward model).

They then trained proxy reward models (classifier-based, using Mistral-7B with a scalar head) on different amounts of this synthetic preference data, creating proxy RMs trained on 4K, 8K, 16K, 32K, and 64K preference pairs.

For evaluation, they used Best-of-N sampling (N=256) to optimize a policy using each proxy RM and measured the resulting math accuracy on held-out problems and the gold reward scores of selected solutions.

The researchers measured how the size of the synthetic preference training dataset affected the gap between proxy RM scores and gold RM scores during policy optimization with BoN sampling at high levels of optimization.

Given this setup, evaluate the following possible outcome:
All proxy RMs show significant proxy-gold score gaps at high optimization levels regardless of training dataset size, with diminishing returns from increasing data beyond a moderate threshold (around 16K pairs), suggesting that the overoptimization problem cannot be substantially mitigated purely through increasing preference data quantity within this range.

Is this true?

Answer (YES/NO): NO